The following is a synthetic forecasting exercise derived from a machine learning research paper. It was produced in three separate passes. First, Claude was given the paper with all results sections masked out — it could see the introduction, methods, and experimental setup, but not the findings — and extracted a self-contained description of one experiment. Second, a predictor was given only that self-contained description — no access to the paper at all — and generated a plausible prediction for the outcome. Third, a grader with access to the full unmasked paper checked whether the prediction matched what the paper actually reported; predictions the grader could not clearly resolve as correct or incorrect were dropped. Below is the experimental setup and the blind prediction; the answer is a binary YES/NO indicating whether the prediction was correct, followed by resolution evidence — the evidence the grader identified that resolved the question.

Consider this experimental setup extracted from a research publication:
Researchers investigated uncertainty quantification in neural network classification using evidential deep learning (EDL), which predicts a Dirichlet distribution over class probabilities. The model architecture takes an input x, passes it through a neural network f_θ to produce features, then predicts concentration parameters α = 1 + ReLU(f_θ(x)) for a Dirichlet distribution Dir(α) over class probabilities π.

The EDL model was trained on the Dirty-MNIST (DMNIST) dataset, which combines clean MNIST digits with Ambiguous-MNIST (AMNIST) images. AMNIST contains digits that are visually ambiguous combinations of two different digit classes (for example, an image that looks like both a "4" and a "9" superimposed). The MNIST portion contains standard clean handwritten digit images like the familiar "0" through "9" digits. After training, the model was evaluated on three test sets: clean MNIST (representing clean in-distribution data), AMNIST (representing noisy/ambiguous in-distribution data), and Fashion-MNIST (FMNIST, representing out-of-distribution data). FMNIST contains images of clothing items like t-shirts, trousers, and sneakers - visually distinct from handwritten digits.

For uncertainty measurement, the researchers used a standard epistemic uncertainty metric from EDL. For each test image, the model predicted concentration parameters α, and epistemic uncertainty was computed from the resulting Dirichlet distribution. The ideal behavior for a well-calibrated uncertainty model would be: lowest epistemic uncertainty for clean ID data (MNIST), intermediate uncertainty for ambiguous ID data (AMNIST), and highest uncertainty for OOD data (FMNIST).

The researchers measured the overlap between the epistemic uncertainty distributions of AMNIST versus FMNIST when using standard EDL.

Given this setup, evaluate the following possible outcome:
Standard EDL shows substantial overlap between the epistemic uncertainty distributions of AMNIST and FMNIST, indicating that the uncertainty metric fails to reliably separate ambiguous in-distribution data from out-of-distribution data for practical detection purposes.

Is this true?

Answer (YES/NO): YES